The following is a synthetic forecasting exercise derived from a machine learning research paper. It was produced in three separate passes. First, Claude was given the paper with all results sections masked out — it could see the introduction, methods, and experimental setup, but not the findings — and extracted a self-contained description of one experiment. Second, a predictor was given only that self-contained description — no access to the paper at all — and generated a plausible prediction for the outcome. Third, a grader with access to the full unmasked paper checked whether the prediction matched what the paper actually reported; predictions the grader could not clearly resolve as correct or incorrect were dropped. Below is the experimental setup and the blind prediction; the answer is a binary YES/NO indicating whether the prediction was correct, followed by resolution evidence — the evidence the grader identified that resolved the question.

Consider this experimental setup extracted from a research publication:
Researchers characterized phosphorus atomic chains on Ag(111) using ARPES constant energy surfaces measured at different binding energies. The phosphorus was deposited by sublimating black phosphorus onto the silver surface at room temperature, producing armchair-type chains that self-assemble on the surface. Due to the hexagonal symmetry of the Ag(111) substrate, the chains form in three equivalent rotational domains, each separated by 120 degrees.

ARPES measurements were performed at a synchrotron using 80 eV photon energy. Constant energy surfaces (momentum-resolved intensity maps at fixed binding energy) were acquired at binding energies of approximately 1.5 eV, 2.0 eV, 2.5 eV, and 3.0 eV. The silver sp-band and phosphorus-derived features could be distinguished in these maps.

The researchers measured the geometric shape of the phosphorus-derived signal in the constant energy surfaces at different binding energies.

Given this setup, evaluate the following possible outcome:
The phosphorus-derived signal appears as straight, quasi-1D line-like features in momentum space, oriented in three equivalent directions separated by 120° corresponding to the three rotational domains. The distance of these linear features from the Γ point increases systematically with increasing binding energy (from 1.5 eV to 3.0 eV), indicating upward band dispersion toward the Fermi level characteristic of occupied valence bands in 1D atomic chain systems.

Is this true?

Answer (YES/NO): NO